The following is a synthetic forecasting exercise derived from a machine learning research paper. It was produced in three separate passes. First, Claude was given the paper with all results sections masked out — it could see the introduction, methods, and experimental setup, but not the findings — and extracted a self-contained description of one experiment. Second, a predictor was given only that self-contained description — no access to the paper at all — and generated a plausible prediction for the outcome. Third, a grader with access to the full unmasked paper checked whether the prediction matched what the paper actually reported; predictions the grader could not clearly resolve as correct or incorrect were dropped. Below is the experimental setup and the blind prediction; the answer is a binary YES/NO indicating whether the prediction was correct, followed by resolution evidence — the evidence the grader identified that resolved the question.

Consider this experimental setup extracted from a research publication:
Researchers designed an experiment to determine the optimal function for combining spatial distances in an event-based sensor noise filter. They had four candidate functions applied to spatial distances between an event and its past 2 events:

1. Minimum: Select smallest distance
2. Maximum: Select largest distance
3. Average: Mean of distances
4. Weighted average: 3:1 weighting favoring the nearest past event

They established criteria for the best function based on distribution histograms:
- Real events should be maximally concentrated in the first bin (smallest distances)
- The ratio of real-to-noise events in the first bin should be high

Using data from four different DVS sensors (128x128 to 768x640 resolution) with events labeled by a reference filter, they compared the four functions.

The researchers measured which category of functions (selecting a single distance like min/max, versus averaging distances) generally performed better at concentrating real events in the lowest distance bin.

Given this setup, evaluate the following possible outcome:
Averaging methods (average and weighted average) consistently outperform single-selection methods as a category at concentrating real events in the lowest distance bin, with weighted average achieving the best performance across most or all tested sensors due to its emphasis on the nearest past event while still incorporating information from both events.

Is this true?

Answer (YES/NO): NO